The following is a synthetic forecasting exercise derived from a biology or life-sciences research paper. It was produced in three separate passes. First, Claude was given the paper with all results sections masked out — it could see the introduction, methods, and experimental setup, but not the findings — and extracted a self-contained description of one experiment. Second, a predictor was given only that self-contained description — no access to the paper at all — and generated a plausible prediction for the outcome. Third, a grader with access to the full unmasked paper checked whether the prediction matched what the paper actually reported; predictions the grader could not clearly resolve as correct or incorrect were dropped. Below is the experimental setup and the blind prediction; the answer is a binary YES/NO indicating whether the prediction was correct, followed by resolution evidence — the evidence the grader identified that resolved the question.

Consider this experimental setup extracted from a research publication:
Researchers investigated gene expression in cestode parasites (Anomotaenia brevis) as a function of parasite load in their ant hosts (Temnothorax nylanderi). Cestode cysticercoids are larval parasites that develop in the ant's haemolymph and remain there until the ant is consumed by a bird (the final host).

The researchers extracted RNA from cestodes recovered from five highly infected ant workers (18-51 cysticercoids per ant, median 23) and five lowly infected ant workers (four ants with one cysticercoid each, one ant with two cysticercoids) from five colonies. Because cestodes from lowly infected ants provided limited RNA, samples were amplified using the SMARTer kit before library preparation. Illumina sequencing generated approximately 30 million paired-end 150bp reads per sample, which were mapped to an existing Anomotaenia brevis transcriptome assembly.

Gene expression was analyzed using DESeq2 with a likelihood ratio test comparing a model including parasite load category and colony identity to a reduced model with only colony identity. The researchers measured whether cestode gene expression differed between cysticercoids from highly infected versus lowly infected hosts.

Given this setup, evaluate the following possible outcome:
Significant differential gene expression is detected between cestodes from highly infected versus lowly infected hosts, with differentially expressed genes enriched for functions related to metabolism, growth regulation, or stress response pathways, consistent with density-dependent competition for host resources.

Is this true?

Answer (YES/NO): YES